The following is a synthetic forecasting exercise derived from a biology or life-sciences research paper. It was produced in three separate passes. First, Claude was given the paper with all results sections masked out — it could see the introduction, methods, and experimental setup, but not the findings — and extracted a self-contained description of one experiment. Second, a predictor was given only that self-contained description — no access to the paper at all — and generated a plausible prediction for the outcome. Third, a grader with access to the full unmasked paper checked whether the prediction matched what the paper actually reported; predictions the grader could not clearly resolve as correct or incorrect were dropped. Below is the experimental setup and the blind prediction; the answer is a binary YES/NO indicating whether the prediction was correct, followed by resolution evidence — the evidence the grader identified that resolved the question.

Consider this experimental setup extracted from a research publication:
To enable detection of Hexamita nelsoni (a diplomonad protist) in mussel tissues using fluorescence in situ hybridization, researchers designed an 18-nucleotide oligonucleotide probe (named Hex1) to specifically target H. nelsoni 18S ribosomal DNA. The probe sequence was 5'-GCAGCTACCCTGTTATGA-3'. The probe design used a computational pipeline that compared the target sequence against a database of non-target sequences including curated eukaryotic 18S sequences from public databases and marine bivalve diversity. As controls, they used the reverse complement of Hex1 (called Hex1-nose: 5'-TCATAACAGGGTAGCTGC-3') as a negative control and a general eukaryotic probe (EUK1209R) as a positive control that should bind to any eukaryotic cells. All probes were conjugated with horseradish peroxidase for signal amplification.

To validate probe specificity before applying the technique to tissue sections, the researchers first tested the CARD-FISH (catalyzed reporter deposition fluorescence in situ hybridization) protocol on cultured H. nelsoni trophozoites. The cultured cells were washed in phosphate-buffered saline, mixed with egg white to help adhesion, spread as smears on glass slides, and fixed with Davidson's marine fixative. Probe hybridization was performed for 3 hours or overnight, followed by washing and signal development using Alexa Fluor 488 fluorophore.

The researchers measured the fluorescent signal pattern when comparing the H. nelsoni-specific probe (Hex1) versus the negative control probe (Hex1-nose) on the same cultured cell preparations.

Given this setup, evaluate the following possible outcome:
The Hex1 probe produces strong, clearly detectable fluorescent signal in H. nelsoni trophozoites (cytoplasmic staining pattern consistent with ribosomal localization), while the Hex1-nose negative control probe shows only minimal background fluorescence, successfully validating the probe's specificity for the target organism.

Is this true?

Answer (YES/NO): YES